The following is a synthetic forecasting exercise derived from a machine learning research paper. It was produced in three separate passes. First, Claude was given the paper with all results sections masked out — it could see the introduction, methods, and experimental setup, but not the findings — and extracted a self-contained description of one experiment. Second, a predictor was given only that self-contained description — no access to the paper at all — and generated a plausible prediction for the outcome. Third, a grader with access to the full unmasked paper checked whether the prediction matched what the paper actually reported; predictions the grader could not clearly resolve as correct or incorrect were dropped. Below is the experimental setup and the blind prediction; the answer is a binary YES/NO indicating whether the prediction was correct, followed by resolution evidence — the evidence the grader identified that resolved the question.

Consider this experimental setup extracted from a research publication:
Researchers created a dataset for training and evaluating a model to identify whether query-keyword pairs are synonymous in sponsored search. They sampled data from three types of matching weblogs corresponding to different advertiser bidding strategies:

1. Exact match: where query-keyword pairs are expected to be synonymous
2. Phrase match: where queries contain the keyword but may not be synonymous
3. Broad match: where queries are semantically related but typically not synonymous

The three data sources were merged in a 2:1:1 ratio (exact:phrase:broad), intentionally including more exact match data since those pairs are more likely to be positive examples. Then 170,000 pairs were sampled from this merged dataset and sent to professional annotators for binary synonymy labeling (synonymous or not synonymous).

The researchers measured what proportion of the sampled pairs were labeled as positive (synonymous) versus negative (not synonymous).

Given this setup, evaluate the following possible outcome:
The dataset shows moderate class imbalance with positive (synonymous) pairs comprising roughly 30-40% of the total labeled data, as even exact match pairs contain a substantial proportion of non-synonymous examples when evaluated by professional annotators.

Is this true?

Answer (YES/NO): NO